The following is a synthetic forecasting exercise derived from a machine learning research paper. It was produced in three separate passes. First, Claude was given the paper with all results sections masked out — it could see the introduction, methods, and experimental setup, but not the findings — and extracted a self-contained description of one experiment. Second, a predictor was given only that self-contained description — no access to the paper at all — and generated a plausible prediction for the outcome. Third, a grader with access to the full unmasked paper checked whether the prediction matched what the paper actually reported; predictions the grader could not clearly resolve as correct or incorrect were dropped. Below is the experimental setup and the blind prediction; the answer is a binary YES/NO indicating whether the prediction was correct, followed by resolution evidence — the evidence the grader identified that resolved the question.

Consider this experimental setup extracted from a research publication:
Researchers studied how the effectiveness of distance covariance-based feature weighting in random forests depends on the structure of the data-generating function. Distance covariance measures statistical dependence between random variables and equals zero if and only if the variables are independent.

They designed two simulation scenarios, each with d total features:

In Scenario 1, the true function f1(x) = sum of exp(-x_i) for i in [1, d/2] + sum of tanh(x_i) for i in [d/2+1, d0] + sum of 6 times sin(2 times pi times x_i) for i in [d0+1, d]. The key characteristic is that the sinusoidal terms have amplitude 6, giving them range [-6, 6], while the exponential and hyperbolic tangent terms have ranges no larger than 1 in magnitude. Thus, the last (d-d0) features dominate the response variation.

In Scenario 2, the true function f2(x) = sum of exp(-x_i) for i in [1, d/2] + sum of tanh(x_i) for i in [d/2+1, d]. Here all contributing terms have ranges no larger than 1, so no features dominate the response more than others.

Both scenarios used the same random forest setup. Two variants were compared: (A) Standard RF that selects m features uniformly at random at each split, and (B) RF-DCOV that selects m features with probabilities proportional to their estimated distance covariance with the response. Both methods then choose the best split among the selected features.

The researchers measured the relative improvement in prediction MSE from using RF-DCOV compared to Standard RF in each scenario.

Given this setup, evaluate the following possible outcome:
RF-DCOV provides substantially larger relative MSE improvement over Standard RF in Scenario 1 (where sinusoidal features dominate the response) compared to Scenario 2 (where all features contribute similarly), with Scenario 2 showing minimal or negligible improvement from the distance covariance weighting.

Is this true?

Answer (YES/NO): YES